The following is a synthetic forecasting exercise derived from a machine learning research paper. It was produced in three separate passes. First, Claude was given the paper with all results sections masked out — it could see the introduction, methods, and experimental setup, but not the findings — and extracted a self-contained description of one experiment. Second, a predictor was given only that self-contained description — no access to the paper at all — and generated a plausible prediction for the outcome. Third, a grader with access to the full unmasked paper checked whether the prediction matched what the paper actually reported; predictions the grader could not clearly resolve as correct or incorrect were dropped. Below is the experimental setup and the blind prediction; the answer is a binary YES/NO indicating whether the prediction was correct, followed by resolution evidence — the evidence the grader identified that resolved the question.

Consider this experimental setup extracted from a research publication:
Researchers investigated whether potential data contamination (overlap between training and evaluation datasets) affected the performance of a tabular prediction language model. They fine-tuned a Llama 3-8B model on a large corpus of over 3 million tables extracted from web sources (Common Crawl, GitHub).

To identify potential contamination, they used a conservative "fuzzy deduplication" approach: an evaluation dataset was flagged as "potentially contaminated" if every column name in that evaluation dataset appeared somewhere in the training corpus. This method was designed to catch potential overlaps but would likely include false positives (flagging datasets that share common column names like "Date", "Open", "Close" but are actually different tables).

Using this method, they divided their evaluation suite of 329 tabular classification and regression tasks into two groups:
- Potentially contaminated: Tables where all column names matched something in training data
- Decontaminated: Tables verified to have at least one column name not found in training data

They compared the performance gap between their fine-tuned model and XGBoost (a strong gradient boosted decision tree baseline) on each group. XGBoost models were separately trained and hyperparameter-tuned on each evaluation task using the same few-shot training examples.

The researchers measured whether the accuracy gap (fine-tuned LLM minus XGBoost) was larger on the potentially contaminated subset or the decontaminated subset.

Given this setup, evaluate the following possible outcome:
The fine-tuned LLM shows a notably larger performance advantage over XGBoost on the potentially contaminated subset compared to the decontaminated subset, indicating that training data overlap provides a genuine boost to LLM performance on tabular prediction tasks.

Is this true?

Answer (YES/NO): NO